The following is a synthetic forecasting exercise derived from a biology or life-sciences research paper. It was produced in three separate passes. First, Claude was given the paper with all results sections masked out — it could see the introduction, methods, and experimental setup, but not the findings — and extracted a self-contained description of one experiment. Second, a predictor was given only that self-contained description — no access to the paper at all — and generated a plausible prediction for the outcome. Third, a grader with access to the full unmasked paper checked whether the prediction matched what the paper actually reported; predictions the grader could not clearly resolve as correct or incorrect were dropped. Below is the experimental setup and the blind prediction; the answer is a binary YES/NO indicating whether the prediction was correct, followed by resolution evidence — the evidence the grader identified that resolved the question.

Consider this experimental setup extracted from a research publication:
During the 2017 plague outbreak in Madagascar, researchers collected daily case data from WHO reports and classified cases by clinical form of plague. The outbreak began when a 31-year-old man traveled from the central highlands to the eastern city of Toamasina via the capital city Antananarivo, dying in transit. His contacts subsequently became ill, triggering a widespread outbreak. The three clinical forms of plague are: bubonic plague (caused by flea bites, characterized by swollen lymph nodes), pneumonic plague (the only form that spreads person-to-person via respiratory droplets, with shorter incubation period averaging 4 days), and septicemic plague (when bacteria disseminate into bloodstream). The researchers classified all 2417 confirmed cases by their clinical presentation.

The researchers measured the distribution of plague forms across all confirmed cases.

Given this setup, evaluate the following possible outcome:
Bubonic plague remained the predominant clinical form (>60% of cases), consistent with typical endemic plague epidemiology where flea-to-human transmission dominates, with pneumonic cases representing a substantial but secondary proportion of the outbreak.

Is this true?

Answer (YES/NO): NO